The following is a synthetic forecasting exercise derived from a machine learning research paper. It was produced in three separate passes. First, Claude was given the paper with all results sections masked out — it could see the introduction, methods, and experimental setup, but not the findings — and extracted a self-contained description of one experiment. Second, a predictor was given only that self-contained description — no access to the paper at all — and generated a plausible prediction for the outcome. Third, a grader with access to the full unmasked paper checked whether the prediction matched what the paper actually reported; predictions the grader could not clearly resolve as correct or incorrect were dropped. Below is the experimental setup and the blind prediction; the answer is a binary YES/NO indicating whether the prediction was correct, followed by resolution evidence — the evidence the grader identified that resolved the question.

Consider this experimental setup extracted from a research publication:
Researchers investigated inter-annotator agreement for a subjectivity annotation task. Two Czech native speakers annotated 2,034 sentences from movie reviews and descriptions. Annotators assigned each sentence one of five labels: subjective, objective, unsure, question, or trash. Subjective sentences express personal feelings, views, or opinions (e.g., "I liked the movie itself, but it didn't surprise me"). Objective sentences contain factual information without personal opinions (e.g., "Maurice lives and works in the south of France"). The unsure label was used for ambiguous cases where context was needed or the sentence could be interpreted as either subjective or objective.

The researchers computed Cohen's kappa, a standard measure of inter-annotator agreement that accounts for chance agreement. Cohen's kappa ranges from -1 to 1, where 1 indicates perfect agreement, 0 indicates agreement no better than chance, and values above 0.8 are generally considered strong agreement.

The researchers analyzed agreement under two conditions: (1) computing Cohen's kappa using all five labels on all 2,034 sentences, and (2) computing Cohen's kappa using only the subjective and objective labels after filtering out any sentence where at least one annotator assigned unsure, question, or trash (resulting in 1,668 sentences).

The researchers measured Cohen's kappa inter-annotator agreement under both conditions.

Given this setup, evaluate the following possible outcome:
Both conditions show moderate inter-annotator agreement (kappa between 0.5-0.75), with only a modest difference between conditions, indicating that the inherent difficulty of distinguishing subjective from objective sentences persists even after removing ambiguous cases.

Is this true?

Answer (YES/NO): NO